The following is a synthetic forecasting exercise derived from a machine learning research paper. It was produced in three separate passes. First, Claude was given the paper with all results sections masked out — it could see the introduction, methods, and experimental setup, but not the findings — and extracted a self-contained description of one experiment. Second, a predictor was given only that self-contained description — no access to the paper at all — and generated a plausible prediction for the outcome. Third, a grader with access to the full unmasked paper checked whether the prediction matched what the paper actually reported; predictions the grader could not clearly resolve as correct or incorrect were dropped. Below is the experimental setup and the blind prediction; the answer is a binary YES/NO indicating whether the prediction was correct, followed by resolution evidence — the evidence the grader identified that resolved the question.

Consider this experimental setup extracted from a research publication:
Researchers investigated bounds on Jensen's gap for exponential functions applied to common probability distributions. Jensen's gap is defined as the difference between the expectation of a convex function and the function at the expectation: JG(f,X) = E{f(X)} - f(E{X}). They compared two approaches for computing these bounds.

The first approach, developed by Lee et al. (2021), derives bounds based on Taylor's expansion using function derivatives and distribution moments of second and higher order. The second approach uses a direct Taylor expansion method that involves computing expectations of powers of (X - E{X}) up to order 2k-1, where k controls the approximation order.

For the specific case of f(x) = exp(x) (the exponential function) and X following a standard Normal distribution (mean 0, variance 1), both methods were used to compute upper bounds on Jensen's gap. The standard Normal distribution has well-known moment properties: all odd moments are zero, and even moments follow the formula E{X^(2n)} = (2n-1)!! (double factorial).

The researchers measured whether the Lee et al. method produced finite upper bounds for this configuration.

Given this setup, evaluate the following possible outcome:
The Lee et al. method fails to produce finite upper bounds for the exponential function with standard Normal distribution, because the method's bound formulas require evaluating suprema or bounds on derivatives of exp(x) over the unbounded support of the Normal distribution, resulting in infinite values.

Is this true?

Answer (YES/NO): YES